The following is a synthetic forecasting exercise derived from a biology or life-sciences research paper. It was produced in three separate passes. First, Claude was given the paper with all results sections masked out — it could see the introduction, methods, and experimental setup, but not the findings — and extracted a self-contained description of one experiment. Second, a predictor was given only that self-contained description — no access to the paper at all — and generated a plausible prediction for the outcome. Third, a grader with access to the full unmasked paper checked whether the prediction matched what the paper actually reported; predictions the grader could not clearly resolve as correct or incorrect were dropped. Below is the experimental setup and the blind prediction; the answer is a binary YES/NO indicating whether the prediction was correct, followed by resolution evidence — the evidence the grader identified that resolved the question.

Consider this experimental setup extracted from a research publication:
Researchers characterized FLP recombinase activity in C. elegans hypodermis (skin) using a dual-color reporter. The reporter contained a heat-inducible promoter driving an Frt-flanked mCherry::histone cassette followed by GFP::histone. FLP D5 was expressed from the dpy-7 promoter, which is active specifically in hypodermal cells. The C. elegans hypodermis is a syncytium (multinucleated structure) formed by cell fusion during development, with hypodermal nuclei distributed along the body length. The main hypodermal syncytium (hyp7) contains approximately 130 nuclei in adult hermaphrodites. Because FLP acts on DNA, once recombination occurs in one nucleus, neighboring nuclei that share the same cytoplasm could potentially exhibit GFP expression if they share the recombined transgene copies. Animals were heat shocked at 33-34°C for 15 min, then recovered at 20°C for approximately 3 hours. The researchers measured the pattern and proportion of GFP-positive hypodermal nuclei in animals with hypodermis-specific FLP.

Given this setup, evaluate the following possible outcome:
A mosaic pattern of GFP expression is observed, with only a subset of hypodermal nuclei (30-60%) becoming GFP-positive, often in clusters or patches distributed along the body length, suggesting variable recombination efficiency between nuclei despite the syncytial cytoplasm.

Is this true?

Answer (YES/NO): NO